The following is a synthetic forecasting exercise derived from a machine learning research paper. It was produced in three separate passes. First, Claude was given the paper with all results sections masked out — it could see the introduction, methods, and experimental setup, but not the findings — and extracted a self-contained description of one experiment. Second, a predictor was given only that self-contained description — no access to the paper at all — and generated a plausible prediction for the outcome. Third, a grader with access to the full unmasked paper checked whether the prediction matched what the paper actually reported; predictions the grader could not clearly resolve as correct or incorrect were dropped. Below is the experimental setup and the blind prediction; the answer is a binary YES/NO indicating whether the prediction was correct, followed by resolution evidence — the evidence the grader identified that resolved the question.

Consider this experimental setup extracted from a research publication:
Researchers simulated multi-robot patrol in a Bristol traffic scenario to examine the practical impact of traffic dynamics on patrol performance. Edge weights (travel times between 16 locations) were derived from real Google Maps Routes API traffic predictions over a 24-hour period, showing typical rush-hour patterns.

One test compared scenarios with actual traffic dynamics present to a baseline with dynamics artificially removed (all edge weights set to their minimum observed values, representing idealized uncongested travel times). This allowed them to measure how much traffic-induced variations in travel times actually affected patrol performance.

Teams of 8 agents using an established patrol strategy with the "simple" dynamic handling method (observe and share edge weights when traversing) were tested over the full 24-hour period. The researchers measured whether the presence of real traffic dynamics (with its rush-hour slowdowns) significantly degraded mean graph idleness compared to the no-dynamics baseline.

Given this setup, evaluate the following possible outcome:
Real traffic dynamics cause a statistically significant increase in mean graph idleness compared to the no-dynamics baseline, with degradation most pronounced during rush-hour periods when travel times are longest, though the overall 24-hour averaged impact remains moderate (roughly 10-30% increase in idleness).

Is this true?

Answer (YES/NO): NO